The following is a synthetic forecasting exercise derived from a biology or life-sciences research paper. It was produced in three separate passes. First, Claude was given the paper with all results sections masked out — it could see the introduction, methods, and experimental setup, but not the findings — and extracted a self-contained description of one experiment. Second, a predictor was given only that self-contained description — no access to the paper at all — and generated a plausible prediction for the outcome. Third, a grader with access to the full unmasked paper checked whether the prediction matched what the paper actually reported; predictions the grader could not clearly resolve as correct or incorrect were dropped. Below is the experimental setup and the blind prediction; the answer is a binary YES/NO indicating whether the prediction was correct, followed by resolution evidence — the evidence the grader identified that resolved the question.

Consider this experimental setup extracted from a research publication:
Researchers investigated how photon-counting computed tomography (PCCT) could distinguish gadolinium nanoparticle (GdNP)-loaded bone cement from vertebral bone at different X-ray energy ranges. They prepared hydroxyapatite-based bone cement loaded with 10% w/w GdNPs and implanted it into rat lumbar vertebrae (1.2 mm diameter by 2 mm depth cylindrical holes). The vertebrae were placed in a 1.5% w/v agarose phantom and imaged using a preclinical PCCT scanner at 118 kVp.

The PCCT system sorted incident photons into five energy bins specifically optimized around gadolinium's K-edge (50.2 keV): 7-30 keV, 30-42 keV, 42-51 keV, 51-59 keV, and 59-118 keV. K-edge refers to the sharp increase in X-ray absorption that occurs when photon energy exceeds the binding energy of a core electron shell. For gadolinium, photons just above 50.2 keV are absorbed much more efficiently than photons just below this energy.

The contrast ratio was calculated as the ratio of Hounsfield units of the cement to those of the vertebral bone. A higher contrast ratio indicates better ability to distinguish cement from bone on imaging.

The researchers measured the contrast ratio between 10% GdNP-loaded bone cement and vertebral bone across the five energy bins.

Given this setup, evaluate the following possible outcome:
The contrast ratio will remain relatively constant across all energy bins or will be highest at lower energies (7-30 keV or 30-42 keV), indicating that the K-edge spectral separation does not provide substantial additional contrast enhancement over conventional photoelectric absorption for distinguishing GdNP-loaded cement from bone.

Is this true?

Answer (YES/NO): NO